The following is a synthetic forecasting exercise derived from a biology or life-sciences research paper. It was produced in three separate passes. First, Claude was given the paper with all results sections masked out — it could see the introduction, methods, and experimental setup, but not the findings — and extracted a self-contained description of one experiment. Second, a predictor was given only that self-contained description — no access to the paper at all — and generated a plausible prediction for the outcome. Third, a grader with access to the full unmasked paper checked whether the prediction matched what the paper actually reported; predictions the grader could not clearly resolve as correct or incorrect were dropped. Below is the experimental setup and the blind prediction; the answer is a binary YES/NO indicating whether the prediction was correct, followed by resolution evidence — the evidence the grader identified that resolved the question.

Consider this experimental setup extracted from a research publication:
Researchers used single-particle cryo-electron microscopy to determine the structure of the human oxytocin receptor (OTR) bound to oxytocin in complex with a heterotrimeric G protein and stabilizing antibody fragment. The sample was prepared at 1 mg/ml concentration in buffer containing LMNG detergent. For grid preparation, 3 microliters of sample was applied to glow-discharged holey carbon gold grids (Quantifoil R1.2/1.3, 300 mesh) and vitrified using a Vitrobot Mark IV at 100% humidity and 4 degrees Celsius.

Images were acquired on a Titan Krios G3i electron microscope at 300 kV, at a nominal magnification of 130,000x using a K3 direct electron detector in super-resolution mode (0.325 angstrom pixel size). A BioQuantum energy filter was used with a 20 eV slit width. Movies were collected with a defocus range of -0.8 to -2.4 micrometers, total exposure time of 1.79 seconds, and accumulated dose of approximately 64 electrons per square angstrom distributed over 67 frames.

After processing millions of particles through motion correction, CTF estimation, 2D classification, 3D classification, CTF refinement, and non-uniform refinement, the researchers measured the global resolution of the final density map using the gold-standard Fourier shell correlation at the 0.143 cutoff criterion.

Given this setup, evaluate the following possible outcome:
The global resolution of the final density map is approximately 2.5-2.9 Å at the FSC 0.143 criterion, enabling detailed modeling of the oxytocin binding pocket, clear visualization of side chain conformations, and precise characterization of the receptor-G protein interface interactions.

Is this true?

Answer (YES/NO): NO